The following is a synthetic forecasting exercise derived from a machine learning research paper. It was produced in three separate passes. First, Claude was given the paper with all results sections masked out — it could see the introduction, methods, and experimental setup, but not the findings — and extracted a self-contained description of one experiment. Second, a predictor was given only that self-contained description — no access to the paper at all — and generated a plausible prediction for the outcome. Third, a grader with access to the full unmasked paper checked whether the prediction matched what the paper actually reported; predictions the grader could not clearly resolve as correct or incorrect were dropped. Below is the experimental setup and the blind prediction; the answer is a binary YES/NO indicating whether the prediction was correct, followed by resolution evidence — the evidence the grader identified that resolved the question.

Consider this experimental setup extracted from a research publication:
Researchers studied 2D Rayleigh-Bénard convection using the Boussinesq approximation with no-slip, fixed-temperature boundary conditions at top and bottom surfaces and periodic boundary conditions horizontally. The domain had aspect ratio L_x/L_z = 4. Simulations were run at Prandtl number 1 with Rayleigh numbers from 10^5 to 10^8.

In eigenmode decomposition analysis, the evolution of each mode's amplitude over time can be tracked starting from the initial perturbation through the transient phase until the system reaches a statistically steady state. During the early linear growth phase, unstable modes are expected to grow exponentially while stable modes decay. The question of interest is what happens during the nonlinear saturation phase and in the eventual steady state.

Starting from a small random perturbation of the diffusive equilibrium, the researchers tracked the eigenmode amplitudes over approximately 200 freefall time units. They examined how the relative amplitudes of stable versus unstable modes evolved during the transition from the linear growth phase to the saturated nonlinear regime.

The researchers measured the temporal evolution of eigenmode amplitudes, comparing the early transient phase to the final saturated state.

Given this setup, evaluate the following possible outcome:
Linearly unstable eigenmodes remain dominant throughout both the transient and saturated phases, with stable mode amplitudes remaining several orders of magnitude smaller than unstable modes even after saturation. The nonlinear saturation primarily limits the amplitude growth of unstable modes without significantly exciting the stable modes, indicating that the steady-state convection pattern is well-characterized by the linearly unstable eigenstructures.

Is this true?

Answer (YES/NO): NO